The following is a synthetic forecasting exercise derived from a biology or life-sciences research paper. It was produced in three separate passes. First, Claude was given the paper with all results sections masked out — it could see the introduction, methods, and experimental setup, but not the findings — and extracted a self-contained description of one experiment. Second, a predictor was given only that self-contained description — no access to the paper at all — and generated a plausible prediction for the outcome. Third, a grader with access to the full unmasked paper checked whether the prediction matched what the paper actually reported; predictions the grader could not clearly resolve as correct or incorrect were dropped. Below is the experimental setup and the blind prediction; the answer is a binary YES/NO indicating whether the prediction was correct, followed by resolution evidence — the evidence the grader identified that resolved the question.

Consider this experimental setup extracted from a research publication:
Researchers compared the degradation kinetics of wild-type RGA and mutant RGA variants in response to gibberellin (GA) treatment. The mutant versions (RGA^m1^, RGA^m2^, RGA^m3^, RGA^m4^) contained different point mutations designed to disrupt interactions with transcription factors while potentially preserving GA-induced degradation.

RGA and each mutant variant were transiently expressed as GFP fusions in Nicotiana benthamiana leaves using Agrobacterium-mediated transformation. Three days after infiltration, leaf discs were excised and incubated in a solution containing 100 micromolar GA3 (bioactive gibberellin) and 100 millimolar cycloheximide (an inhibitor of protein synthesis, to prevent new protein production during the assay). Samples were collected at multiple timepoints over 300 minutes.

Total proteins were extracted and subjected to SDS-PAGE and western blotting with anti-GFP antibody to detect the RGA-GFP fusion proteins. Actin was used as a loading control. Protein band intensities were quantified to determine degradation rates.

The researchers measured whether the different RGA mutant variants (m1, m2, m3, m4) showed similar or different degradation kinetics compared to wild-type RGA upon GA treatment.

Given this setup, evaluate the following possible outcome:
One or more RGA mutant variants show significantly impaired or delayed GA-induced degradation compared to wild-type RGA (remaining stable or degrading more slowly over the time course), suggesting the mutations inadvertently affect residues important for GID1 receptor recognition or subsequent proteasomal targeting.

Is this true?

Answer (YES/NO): YES